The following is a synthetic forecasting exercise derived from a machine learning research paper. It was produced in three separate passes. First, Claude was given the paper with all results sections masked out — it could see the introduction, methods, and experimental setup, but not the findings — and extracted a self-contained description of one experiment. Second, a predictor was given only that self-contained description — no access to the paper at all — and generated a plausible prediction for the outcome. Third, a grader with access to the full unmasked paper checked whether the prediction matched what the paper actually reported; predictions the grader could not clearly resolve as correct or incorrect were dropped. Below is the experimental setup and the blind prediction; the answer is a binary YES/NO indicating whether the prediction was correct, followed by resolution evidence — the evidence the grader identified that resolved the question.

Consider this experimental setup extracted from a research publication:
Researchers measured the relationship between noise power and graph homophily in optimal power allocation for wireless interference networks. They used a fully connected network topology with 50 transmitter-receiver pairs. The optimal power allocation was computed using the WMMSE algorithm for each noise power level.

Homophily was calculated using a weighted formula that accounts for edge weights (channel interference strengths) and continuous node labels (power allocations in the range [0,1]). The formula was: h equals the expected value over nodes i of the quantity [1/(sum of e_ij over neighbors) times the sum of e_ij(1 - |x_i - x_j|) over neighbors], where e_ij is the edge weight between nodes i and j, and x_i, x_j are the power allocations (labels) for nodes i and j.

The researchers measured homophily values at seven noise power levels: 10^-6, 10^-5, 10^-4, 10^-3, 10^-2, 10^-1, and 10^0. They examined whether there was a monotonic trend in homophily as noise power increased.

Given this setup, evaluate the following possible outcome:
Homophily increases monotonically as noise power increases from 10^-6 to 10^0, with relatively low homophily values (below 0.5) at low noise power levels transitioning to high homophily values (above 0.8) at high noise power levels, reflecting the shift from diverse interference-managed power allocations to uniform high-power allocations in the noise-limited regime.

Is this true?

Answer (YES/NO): YES